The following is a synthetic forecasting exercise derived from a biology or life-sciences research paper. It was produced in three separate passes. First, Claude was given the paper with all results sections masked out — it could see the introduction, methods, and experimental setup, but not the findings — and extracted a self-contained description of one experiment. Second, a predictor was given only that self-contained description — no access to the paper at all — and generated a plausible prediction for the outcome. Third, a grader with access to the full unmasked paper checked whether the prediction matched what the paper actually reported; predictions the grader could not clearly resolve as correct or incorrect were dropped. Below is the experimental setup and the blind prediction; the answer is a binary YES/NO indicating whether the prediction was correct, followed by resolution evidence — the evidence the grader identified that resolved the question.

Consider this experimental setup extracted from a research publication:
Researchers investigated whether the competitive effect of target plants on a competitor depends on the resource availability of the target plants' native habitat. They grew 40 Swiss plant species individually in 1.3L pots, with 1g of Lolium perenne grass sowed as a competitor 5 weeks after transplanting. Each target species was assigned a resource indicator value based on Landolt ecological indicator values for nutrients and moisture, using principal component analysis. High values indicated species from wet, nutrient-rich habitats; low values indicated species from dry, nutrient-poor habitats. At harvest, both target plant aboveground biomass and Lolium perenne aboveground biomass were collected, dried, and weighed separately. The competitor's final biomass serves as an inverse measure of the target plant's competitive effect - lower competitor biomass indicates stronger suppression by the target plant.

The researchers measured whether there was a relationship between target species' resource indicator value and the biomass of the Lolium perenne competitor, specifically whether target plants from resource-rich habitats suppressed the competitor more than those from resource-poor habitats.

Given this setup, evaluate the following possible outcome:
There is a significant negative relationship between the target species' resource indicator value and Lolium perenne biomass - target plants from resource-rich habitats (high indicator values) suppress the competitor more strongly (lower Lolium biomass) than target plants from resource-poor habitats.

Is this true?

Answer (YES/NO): NO